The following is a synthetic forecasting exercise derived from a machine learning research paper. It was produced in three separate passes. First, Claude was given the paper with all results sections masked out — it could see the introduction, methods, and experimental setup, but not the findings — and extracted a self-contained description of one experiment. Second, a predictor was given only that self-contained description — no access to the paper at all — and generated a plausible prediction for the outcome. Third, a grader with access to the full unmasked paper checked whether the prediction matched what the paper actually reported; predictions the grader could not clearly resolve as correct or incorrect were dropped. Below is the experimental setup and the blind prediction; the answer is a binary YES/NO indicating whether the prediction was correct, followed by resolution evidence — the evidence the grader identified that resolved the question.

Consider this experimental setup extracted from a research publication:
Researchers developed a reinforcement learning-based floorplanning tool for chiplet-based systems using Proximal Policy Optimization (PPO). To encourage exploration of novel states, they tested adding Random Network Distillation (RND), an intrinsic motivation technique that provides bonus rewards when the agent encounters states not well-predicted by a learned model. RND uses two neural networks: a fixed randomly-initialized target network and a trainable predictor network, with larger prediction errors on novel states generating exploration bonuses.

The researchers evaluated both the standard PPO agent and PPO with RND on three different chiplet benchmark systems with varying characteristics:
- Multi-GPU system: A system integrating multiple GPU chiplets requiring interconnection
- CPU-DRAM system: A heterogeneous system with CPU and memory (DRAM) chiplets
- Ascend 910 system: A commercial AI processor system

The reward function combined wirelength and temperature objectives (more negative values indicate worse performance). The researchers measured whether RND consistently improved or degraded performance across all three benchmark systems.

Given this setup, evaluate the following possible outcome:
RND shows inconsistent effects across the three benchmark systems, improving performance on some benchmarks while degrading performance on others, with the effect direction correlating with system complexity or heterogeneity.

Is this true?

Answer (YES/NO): NO